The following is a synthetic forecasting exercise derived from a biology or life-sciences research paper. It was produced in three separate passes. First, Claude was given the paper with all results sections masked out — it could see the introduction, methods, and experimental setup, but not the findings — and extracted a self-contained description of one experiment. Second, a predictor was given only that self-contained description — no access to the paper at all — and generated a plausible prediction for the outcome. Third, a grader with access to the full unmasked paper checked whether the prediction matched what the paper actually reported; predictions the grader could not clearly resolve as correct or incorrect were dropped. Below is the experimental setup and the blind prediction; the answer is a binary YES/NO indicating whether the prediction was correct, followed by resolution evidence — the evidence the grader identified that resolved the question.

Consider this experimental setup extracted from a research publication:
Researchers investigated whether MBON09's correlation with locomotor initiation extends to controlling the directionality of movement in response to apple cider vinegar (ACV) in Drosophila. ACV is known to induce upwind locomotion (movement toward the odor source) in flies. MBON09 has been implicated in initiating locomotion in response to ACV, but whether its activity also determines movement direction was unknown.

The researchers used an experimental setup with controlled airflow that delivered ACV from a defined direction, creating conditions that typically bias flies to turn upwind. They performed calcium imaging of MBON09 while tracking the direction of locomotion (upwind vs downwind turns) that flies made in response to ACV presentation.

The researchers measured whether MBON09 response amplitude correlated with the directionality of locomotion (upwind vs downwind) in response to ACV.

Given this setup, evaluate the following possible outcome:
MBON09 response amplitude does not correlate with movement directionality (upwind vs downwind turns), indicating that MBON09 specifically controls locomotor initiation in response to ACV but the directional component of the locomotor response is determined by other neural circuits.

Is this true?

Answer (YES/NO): YES